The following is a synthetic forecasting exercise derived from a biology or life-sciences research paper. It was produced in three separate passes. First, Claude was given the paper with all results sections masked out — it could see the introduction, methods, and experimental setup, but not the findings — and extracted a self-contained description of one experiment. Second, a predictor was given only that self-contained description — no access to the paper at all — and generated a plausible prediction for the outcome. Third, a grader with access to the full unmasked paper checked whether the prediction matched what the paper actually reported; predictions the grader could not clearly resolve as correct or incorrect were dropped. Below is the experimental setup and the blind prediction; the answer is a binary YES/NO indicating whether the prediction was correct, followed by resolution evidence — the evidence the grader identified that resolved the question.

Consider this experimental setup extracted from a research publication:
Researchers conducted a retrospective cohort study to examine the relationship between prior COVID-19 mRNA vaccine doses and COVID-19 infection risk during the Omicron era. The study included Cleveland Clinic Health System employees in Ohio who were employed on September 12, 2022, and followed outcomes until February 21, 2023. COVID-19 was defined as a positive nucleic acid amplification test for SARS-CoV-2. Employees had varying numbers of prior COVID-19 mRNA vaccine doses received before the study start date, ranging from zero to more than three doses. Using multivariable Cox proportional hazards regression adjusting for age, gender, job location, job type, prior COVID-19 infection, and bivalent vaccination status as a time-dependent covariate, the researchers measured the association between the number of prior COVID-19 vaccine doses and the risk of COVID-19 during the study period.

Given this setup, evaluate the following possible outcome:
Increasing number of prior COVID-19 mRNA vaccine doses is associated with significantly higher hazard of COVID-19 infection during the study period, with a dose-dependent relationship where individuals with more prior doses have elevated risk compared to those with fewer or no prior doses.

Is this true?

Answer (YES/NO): YES